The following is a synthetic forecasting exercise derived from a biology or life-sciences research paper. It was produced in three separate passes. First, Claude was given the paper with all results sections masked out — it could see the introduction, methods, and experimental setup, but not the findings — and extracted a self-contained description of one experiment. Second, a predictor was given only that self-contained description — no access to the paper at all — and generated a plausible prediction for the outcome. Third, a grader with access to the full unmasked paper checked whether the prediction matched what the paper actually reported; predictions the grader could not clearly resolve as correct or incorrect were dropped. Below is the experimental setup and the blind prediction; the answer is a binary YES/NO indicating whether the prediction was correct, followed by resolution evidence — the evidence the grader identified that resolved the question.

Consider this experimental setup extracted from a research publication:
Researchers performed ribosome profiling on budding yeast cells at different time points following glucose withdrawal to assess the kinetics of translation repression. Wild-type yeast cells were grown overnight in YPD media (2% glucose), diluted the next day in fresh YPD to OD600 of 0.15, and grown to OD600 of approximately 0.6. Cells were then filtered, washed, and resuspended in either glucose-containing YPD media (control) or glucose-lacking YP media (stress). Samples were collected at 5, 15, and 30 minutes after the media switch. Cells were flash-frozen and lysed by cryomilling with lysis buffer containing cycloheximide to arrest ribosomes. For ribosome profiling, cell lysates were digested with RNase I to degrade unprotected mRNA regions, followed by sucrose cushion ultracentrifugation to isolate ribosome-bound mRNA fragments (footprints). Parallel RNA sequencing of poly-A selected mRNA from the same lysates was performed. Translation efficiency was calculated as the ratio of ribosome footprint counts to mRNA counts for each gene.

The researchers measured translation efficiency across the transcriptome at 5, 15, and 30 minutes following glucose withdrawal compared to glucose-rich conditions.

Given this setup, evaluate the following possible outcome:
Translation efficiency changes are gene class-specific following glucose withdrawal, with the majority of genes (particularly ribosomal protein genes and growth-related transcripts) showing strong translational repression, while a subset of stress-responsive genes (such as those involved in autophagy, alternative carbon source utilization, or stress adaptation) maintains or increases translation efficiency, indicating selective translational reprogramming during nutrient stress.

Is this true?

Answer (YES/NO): YES